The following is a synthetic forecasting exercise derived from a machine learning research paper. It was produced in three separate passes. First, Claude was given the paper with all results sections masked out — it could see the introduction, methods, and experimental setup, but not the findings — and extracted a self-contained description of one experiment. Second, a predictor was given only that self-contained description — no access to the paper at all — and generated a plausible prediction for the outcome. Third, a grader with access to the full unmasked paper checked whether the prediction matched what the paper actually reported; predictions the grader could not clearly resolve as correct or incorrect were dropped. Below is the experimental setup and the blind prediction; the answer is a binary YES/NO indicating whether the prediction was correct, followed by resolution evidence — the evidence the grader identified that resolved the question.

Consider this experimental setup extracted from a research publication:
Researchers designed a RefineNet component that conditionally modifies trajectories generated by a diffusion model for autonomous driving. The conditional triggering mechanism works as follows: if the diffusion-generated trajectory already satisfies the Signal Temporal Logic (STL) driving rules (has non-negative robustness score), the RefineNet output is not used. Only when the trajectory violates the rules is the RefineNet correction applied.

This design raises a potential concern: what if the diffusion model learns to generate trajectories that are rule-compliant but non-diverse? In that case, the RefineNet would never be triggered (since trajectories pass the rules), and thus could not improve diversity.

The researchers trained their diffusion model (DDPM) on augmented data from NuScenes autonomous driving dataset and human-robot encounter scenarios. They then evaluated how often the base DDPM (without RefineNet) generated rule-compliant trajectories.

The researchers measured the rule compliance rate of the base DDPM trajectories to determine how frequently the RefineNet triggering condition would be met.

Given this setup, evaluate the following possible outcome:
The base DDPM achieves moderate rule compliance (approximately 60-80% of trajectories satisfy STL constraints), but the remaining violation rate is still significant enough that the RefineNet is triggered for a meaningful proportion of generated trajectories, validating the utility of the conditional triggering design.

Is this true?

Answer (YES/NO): NO